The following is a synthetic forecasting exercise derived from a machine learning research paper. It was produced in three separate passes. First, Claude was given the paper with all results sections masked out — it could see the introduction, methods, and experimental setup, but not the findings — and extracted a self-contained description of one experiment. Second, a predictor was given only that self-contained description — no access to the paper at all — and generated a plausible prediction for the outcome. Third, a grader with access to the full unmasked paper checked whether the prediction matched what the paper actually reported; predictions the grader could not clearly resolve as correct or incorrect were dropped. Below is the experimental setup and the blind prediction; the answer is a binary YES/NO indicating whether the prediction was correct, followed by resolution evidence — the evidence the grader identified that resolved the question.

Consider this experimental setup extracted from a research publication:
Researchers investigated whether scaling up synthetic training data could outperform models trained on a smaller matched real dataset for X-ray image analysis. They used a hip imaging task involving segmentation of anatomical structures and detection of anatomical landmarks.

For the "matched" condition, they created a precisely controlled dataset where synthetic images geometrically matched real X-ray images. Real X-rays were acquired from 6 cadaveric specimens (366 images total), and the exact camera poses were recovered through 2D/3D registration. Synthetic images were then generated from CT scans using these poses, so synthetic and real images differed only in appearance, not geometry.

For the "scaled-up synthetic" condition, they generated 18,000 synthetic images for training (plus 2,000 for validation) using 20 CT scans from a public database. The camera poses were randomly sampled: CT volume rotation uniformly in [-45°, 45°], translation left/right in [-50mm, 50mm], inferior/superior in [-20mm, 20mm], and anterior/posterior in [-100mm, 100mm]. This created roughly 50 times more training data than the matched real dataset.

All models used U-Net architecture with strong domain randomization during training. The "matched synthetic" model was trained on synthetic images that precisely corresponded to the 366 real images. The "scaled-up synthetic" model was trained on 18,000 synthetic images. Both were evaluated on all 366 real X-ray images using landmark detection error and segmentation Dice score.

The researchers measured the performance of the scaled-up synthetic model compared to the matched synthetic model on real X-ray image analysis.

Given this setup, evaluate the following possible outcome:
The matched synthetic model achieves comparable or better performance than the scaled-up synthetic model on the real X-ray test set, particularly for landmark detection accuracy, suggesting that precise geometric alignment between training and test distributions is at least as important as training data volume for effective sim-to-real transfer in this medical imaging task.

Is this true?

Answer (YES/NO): NO